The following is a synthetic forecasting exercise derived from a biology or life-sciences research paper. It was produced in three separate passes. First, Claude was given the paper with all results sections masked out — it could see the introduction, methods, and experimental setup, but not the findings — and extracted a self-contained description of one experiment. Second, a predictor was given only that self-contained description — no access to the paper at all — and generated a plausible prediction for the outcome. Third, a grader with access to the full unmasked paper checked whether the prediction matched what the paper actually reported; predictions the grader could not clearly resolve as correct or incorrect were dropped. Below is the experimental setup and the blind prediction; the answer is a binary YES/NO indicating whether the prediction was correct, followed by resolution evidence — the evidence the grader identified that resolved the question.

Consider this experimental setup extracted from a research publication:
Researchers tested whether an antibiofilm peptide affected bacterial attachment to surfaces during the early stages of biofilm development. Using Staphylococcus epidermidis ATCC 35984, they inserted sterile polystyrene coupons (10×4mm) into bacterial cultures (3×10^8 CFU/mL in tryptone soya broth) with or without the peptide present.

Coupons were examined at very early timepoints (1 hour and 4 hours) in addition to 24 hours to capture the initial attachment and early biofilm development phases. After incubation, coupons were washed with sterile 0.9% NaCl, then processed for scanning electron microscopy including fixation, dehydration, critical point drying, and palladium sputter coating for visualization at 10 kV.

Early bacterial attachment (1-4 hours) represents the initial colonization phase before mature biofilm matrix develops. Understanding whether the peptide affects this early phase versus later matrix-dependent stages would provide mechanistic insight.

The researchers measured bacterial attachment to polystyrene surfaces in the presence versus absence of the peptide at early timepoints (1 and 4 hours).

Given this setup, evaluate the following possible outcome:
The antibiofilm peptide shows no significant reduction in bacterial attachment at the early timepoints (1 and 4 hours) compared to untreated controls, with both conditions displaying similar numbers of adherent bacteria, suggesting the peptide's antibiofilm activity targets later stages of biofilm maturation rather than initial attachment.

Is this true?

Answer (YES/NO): NO